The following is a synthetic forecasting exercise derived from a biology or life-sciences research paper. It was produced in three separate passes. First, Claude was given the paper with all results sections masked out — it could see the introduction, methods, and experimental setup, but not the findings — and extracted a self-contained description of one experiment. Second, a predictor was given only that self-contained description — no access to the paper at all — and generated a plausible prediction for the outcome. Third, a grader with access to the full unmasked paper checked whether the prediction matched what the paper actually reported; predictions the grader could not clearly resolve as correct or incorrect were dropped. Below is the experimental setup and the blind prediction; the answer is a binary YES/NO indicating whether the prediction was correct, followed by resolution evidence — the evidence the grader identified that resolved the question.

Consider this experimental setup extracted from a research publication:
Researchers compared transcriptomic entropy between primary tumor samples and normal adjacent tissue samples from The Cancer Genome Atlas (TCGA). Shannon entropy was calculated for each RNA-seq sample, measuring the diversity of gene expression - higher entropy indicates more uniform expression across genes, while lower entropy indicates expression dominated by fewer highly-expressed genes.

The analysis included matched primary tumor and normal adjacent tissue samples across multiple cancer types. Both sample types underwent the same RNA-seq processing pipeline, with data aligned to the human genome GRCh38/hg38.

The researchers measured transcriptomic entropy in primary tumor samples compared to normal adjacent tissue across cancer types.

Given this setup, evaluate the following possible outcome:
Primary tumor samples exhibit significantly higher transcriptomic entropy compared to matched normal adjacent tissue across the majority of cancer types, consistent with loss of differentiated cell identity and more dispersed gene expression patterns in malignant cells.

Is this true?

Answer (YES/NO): YES